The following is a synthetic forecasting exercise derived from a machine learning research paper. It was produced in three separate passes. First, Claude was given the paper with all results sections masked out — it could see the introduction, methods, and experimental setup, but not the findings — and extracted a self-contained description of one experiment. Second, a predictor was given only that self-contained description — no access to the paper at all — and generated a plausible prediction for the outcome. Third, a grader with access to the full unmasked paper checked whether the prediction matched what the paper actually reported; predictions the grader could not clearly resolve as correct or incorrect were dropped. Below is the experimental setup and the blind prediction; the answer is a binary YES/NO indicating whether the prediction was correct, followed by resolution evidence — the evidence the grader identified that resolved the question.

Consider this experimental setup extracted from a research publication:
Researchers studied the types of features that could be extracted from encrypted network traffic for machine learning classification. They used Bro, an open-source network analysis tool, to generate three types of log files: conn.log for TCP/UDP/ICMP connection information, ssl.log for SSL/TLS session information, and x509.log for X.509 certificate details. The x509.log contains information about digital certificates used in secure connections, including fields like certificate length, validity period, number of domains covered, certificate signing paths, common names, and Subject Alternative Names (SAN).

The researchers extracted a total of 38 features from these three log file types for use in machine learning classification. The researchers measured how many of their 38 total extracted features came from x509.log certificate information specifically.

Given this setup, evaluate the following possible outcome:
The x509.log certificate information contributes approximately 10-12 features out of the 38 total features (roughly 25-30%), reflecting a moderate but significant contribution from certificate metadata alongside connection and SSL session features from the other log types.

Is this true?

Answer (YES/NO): NO